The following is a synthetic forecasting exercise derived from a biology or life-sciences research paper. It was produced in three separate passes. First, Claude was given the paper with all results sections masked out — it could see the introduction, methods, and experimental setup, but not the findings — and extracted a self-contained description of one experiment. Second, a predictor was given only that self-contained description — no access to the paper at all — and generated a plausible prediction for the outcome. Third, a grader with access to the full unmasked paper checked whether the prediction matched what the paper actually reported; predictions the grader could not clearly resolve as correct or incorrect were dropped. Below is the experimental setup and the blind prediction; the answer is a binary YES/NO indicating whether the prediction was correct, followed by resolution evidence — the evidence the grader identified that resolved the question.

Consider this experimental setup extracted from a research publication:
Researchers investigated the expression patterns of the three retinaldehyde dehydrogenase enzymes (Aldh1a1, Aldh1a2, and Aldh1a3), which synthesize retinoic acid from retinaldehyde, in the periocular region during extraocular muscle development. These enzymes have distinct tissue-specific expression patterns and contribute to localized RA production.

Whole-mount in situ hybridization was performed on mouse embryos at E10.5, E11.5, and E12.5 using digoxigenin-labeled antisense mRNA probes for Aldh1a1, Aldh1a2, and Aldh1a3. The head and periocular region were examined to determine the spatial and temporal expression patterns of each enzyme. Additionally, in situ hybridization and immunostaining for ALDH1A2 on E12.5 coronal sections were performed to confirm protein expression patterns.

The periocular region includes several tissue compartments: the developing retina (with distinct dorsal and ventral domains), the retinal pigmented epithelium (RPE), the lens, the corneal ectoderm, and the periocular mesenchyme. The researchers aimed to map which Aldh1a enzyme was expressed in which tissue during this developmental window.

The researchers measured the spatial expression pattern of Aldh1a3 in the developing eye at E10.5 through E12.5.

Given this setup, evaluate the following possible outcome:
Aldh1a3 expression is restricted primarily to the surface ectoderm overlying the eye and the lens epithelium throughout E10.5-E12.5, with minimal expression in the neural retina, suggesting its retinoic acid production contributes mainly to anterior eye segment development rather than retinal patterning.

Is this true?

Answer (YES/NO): NO